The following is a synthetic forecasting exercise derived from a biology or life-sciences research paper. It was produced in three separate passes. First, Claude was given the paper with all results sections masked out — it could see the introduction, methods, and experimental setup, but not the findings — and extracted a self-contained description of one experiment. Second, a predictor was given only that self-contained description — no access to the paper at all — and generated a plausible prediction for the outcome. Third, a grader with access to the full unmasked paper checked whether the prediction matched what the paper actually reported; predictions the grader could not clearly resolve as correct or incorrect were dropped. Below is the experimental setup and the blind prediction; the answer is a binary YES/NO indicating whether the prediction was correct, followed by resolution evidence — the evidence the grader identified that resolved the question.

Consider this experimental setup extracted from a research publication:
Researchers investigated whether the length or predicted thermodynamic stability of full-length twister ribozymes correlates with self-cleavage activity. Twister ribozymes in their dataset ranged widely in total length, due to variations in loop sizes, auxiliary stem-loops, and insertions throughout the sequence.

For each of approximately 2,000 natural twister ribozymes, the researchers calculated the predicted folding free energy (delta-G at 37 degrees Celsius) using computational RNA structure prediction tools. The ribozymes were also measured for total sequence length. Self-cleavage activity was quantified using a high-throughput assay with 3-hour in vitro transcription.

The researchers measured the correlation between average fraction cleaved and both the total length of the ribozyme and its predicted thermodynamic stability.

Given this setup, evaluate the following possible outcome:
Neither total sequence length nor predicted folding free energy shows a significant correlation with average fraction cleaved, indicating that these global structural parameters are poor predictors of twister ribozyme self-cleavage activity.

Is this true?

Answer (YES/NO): YES